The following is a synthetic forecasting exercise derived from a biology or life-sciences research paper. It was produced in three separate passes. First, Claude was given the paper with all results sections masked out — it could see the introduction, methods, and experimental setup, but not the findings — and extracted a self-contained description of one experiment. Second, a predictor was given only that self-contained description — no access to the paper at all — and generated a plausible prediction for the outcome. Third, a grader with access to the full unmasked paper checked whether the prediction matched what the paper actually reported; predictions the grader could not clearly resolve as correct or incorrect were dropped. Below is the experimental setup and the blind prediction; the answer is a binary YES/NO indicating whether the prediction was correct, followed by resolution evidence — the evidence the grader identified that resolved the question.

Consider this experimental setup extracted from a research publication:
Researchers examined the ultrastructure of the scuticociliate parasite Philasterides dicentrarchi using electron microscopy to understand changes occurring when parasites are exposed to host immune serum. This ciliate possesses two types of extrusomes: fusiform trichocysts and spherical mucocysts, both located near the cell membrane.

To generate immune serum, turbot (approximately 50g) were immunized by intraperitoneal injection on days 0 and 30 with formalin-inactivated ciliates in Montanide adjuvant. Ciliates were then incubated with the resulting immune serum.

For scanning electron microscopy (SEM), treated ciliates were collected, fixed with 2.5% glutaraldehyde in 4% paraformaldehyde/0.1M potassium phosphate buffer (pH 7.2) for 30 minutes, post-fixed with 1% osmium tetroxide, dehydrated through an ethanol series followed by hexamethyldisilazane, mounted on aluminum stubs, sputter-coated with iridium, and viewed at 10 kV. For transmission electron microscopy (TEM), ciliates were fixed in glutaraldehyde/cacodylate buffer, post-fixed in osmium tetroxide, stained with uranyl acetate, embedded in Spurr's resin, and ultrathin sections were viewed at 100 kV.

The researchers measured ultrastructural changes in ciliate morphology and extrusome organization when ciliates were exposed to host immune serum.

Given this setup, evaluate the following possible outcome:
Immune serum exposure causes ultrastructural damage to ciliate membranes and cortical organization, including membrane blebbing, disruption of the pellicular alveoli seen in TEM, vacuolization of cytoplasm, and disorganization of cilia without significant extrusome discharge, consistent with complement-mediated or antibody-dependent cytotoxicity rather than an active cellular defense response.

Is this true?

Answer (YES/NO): NO